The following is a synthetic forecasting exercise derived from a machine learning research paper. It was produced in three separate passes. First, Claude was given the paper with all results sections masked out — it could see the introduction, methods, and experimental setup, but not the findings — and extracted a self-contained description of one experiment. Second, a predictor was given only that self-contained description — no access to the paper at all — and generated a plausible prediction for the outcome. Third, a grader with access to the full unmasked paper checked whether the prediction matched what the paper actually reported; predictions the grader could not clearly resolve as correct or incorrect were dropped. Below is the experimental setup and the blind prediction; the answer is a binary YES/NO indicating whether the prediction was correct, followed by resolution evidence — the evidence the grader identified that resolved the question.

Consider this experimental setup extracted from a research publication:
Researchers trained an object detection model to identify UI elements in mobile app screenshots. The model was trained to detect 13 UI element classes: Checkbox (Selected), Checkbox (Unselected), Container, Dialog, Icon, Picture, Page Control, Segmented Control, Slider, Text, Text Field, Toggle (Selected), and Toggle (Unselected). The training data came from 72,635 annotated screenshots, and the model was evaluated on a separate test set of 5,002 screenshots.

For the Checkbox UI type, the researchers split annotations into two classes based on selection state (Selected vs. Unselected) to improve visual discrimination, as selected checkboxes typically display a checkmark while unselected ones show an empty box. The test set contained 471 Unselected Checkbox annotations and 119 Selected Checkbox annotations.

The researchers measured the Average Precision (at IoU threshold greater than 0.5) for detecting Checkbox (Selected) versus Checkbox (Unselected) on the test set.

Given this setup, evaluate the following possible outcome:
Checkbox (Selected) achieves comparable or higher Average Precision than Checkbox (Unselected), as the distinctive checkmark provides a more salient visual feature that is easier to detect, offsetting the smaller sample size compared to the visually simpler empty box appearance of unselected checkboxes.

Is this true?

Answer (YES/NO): NO